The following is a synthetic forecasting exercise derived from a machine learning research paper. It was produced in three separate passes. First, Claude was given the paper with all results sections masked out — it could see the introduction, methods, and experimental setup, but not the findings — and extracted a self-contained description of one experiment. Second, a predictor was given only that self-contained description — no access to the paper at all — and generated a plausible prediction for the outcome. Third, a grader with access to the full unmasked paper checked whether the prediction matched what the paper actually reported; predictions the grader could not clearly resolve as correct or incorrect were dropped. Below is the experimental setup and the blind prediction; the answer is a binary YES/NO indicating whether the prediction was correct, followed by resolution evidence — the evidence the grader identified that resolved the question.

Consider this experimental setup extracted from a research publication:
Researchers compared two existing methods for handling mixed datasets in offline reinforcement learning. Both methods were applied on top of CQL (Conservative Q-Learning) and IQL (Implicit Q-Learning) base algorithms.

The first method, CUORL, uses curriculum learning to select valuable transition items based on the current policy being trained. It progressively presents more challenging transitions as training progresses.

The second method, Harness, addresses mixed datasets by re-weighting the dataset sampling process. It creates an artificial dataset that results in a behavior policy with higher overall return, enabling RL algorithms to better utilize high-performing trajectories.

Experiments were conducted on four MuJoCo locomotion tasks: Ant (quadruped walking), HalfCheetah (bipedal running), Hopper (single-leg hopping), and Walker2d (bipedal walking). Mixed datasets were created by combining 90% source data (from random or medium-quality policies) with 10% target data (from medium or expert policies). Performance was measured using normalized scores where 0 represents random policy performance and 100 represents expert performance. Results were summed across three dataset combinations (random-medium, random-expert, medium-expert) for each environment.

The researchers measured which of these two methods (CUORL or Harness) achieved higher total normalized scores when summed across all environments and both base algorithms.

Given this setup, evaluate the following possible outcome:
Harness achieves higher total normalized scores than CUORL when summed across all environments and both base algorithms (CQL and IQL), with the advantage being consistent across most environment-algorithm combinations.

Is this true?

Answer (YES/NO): YES